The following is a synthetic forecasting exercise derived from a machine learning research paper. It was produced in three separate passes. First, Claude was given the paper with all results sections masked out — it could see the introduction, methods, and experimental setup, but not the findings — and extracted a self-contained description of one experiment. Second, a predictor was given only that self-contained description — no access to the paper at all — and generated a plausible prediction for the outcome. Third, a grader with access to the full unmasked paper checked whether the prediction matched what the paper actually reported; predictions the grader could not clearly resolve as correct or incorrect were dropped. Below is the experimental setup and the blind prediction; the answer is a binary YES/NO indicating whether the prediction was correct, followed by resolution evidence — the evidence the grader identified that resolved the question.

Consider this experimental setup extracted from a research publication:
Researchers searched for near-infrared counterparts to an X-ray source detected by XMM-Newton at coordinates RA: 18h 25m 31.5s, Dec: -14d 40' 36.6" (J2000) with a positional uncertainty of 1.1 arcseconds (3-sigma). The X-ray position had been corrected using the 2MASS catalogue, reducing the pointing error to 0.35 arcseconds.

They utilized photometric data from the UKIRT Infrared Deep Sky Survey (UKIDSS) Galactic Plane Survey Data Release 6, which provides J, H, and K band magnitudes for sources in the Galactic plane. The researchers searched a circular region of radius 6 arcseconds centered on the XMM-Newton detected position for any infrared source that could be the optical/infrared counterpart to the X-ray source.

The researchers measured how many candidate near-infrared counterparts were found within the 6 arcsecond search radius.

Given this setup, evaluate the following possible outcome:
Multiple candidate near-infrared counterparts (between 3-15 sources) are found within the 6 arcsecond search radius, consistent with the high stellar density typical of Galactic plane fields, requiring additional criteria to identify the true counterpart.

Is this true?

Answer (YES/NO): NO